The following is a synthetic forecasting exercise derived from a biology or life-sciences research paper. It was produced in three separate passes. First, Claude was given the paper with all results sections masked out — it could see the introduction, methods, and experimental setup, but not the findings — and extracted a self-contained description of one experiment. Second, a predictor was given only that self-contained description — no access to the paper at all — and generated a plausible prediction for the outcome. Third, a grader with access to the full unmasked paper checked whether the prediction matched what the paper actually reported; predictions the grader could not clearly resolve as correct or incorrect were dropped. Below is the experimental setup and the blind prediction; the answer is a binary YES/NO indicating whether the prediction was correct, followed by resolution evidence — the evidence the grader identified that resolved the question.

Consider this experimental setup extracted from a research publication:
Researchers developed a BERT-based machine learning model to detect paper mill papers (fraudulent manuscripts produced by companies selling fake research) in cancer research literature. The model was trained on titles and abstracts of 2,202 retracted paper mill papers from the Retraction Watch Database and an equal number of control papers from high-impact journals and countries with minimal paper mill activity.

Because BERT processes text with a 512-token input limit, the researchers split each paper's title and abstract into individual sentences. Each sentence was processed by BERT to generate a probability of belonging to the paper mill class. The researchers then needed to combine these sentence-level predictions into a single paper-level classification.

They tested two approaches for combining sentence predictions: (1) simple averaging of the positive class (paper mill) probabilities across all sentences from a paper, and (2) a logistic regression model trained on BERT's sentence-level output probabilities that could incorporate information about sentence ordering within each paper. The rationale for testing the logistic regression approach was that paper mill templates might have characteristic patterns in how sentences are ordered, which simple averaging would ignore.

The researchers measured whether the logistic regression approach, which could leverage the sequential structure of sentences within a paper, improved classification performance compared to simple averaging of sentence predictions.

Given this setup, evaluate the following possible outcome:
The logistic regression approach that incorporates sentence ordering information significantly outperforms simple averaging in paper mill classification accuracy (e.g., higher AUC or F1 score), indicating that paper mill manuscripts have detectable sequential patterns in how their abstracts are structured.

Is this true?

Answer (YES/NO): NO